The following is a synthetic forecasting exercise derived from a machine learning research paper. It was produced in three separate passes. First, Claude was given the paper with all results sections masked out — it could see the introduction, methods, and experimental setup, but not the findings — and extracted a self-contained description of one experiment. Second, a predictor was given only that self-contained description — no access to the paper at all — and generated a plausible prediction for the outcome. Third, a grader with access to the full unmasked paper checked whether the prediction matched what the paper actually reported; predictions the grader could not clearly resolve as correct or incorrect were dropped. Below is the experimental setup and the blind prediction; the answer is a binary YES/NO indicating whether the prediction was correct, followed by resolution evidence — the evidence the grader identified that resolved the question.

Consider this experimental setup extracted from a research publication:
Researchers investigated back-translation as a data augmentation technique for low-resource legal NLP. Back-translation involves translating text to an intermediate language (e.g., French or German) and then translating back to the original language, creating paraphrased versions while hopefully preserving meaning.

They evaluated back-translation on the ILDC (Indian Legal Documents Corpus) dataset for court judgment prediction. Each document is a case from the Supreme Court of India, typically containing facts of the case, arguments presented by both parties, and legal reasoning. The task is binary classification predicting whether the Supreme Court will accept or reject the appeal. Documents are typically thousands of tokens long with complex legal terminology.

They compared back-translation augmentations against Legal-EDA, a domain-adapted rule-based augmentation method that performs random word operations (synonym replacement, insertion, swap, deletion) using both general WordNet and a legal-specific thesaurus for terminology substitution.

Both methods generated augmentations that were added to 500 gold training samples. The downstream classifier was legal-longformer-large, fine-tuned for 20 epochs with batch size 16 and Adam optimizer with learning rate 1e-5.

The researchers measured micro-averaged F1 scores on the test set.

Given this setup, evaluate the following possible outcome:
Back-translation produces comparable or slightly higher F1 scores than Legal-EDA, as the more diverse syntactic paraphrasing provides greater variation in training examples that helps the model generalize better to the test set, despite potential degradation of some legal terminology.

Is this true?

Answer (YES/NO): NO